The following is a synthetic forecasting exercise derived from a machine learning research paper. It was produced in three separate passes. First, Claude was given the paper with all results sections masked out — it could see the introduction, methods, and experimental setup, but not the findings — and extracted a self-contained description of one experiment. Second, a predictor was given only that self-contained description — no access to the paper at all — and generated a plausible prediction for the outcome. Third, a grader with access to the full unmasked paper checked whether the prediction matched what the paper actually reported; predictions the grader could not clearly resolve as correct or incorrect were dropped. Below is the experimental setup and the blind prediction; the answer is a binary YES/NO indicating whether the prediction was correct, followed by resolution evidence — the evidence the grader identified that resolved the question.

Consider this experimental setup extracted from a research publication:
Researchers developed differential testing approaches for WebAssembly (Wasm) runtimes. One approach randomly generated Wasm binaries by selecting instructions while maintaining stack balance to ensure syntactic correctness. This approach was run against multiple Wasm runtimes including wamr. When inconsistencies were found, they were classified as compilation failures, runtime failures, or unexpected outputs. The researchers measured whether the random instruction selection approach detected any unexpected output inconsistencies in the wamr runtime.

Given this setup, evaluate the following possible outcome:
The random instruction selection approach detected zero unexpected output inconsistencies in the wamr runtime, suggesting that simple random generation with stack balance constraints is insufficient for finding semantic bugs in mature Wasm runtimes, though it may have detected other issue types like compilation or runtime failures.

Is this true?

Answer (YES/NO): YES